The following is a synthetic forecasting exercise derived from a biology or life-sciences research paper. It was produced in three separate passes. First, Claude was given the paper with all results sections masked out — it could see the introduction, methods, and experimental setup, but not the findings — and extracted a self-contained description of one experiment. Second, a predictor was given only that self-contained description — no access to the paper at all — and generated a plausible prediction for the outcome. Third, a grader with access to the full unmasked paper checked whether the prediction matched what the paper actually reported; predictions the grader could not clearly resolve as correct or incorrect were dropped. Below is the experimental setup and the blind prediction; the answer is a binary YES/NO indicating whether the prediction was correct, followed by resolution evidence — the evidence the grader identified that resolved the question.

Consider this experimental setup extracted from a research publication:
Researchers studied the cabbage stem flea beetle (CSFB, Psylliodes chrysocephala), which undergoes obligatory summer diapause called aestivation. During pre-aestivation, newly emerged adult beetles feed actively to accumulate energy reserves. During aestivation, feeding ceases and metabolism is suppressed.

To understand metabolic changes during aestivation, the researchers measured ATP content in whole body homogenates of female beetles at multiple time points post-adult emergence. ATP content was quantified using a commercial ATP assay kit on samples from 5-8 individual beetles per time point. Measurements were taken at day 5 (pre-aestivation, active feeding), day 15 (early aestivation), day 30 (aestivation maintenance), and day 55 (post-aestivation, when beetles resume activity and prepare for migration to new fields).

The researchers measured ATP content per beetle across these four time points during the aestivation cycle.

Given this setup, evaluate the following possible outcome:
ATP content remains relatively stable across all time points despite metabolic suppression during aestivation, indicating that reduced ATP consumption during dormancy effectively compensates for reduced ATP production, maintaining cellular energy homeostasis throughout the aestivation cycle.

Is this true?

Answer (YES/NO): NO